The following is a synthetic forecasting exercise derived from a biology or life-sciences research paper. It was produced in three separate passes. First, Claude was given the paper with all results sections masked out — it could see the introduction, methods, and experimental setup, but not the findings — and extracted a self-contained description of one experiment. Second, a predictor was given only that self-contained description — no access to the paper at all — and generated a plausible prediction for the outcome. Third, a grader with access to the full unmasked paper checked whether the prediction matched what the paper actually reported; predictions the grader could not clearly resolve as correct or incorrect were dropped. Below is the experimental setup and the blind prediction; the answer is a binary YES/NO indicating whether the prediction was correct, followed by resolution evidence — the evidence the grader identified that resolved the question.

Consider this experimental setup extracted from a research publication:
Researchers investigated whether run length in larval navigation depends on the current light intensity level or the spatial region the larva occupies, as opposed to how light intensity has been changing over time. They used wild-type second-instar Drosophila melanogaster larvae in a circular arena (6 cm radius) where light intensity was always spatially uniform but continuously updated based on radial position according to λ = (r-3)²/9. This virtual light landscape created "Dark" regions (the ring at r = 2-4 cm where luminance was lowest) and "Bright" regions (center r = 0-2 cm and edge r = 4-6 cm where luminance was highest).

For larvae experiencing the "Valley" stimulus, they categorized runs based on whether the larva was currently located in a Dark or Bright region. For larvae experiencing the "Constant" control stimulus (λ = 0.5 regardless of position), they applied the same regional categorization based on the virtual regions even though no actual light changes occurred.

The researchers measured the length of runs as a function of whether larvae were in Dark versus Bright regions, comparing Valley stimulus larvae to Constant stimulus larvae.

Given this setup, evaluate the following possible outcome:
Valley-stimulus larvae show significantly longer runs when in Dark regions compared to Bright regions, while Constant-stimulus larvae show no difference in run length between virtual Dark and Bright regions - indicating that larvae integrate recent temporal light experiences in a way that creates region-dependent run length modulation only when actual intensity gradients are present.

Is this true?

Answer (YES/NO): NO